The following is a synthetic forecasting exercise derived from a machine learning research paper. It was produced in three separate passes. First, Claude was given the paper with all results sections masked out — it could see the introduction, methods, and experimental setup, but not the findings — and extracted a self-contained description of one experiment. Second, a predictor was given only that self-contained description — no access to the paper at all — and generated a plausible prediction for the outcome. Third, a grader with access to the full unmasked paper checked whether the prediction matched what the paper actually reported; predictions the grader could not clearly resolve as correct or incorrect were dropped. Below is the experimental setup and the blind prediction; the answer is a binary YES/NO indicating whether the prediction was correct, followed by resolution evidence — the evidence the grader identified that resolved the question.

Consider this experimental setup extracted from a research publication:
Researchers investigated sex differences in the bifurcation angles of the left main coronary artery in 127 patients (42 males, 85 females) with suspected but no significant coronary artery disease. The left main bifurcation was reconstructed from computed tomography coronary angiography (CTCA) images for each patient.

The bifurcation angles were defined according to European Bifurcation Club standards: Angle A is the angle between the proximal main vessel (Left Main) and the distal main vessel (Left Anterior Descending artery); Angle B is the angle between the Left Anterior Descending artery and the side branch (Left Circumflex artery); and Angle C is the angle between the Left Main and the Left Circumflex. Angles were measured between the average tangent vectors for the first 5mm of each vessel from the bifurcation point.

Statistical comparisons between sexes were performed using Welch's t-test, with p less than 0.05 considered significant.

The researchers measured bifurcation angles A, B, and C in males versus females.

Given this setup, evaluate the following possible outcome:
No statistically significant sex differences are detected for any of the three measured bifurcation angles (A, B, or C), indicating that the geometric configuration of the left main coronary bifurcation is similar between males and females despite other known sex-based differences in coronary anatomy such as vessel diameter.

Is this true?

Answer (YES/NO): YES